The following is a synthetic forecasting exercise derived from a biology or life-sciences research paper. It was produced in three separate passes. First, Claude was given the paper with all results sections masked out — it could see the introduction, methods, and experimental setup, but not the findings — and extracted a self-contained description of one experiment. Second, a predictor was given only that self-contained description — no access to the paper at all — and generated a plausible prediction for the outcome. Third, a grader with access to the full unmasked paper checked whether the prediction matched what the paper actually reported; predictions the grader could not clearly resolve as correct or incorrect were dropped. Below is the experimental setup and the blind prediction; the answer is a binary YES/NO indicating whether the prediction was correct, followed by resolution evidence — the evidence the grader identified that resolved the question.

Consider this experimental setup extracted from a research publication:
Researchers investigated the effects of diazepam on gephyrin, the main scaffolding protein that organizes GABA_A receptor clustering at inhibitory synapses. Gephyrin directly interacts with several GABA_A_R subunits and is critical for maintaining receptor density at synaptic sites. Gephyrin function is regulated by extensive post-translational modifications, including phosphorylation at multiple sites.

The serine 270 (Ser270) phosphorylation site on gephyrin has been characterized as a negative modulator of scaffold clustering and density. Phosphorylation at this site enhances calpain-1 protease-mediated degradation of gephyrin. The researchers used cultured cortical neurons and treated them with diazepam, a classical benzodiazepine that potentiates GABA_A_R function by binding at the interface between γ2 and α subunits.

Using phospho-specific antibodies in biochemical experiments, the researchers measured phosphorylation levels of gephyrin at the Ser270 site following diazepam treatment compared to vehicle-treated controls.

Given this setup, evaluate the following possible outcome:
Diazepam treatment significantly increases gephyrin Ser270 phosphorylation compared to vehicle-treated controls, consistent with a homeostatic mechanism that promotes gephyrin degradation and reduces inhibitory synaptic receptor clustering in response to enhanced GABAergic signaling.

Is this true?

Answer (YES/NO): YES